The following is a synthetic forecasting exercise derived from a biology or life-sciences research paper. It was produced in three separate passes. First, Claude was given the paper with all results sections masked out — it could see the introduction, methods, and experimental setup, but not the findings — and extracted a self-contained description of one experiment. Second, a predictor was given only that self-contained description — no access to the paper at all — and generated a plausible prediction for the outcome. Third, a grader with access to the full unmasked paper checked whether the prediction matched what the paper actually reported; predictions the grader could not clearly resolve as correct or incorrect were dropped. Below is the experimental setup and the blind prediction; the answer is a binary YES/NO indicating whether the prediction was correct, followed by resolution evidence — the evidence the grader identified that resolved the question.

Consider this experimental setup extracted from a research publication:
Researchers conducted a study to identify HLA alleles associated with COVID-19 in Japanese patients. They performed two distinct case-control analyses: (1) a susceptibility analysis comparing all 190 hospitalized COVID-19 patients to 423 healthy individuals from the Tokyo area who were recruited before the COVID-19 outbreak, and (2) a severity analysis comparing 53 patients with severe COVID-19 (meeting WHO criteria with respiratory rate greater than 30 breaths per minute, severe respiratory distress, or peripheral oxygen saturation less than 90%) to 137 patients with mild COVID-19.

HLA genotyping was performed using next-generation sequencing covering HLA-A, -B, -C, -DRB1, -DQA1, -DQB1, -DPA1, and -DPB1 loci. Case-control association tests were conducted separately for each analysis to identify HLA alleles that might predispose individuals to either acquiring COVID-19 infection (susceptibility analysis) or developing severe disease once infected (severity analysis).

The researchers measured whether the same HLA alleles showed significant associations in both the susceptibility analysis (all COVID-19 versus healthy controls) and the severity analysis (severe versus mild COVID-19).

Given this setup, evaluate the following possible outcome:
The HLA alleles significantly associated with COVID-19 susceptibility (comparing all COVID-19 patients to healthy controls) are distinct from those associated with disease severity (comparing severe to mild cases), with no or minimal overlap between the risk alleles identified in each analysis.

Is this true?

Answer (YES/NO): NO